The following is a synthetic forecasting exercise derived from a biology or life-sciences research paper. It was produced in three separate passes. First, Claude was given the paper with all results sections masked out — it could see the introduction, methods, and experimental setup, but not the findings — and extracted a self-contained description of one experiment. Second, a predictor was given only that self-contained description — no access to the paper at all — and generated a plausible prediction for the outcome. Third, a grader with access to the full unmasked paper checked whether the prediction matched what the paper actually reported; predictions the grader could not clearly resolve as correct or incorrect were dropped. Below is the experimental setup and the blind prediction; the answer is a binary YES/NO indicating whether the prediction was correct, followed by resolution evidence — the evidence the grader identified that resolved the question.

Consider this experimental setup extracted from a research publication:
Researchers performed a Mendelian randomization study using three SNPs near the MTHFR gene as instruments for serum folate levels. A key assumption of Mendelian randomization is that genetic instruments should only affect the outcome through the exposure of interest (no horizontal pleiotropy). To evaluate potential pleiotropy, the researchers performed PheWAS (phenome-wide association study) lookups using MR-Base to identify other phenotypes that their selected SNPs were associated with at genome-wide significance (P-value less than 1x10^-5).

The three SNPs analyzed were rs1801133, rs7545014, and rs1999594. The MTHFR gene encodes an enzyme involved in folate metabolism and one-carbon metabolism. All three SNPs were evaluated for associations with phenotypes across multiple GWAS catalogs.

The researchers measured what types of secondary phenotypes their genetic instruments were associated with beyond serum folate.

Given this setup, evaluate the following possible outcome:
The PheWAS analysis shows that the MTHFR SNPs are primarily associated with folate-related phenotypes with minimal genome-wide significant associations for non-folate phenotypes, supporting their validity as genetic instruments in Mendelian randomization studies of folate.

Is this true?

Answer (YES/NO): NO